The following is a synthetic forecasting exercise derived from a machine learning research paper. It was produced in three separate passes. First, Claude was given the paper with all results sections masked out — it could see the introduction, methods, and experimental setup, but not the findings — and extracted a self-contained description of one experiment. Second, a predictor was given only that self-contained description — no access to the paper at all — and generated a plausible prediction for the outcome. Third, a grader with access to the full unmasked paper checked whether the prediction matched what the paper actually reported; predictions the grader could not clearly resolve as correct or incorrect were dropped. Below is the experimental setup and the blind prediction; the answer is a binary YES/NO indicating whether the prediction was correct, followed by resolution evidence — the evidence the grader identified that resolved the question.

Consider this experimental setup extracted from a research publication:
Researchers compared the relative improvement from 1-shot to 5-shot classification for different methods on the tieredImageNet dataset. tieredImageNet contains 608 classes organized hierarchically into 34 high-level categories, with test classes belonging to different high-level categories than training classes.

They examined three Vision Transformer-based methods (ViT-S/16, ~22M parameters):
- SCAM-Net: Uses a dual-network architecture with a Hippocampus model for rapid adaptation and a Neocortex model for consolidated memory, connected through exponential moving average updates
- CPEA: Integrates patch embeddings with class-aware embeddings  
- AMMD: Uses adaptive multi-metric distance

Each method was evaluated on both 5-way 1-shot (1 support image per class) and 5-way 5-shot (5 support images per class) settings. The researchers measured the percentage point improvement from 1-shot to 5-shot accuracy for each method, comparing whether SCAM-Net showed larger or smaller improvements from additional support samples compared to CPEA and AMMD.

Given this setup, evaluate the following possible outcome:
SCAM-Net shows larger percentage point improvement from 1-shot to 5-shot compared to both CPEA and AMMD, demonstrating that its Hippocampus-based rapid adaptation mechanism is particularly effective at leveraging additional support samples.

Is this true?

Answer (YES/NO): NO